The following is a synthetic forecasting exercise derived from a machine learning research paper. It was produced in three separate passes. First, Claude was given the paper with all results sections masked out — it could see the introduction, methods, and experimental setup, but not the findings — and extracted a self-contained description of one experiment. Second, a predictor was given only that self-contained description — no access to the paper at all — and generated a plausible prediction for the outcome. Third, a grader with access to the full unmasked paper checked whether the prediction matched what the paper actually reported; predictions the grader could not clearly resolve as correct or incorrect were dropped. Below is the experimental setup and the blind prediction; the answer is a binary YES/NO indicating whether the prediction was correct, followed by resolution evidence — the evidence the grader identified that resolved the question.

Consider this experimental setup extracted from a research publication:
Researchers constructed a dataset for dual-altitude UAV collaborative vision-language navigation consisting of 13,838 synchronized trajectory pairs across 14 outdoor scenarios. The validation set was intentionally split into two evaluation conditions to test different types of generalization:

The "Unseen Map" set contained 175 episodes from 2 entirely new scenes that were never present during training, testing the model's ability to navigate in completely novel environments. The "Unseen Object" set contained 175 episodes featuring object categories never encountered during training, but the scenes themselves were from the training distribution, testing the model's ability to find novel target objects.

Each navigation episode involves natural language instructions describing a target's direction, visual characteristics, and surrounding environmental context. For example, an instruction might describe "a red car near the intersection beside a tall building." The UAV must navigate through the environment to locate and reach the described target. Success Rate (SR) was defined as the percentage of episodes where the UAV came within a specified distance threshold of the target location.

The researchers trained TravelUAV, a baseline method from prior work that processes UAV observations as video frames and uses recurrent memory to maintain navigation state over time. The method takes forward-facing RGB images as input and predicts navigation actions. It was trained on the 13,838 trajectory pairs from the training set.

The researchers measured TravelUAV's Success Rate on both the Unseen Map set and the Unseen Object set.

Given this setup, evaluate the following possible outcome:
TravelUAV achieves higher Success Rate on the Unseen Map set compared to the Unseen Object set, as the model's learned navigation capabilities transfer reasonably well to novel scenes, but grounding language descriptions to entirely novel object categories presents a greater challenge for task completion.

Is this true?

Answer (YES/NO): NO